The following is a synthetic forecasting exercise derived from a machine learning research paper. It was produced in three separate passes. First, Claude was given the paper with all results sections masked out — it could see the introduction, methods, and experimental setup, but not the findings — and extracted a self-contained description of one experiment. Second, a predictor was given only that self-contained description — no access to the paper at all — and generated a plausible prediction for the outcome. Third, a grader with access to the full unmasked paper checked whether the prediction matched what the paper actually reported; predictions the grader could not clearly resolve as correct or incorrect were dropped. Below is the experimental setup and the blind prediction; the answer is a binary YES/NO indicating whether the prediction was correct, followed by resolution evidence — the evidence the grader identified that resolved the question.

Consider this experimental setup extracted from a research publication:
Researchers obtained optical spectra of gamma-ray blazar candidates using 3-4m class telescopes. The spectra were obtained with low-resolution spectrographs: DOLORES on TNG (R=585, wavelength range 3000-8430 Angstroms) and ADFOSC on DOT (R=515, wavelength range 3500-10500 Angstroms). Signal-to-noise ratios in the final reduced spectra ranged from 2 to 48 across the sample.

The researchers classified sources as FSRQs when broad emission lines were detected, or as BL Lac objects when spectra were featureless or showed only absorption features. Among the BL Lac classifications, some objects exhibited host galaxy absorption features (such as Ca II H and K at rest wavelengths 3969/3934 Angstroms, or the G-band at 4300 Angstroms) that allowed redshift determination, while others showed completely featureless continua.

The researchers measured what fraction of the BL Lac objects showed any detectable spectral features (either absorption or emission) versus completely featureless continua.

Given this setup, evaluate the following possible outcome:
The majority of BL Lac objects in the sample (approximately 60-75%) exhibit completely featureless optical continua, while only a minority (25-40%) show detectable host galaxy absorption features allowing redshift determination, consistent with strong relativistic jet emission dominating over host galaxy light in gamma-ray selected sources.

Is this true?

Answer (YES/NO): NO